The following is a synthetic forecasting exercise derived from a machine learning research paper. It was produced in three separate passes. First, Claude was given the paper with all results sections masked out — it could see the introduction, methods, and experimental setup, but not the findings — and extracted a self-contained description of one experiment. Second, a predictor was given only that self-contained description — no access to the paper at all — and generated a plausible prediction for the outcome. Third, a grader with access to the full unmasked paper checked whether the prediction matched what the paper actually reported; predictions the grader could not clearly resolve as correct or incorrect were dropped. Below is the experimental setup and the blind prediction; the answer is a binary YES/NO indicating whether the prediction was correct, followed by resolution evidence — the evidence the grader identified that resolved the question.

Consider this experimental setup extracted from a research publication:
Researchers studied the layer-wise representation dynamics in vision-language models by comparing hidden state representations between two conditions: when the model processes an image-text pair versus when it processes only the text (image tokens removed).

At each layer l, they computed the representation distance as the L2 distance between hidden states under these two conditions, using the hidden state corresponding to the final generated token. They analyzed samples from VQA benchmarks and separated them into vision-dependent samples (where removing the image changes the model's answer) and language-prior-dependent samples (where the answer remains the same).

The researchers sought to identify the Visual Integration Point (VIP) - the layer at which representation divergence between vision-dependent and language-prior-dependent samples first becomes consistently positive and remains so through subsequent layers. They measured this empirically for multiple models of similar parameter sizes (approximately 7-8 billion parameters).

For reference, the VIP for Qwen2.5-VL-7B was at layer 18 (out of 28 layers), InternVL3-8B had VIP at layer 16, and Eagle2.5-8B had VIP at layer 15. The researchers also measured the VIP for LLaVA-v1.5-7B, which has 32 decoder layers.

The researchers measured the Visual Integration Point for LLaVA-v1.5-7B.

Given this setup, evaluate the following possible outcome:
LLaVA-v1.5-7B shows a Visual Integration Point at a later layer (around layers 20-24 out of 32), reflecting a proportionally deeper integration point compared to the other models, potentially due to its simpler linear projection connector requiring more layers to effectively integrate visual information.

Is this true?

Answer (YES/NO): NO